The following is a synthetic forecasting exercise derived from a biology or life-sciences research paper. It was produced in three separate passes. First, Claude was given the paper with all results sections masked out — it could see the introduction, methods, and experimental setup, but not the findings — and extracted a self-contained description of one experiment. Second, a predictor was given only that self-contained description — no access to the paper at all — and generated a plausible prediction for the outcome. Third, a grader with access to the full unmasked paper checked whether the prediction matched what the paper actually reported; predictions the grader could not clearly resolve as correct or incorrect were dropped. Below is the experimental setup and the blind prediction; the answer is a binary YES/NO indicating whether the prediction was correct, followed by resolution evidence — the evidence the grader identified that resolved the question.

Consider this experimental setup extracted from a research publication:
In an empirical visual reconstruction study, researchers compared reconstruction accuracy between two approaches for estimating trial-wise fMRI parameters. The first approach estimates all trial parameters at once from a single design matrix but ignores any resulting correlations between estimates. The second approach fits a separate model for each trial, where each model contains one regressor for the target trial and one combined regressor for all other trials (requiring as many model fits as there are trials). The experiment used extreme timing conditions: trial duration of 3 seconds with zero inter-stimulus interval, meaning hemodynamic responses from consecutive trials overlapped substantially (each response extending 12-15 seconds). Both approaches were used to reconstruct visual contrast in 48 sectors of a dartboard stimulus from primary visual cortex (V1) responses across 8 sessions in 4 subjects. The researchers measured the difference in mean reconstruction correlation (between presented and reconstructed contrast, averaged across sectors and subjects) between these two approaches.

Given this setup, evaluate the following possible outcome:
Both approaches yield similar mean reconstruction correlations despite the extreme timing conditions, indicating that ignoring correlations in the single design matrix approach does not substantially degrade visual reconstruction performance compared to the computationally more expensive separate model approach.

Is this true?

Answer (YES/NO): NO